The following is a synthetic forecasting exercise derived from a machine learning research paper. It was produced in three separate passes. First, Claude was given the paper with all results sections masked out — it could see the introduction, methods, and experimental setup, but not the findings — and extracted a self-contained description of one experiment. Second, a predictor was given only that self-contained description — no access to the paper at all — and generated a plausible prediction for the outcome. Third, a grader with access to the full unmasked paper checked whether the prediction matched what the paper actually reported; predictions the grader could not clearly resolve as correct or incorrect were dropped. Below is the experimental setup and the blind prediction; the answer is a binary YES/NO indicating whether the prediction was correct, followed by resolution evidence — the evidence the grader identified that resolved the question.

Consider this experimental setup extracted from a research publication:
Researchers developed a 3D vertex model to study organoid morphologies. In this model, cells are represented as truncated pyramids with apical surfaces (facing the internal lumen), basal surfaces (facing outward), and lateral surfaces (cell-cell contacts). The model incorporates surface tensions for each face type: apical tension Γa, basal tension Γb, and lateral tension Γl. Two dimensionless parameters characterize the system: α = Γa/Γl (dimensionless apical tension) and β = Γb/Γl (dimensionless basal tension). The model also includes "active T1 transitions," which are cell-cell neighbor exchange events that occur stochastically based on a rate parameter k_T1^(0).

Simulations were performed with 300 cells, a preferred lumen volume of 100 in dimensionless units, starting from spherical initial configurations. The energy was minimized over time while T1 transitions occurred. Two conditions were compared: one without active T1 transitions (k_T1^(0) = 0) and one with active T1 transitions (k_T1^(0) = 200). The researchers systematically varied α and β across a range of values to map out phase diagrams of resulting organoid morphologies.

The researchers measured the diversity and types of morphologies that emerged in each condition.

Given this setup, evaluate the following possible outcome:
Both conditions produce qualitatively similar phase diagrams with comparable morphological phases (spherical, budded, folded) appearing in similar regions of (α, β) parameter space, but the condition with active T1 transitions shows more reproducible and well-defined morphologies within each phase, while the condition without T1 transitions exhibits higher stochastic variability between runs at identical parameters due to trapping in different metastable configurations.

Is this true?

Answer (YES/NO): NO